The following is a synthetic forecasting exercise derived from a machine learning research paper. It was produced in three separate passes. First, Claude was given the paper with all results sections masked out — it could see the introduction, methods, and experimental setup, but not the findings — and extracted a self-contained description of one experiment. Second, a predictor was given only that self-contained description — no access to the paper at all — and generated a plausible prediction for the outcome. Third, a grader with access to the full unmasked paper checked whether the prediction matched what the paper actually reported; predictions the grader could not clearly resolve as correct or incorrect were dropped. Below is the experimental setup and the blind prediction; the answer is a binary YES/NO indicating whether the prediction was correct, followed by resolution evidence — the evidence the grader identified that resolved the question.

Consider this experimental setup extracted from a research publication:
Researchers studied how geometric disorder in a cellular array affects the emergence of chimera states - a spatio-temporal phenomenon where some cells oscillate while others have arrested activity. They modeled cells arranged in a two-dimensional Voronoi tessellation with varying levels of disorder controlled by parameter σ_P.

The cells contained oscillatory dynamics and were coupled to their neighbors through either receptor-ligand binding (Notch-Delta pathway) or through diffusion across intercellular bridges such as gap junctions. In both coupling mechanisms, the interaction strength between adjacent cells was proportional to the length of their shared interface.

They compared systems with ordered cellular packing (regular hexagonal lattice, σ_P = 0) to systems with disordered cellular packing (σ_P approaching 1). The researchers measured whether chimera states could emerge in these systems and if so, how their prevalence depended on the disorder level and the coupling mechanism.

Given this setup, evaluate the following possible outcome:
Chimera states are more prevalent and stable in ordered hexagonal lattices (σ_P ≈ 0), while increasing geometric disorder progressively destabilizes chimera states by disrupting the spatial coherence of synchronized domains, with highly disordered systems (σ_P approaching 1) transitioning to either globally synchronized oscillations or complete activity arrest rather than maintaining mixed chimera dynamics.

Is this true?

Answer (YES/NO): NO